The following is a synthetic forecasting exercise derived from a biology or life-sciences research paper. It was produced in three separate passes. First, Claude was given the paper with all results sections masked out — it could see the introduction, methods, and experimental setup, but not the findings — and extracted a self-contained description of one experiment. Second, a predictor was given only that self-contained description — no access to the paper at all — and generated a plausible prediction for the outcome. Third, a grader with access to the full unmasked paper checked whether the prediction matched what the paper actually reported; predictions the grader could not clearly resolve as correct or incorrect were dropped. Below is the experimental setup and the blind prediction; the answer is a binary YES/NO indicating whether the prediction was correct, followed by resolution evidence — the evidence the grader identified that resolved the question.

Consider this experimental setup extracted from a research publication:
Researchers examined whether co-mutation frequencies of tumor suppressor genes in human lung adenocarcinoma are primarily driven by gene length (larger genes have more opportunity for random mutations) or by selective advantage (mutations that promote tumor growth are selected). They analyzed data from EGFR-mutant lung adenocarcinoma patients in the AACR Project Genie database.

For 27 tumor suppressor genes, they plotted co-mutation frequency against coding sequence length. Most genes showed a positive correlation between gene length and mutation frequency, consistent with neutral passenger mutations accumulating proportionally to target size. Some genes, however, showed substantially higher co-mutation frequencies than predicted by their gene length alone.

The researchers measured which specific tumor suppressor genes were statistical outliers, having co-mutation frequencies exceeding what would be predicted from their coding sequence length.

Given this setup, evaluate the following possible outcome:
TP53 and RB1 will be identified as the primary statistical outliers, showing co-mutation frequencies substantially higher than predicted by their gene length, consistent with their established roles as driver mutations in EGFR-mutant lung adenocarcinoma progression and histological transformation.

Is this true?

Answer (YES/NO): NO